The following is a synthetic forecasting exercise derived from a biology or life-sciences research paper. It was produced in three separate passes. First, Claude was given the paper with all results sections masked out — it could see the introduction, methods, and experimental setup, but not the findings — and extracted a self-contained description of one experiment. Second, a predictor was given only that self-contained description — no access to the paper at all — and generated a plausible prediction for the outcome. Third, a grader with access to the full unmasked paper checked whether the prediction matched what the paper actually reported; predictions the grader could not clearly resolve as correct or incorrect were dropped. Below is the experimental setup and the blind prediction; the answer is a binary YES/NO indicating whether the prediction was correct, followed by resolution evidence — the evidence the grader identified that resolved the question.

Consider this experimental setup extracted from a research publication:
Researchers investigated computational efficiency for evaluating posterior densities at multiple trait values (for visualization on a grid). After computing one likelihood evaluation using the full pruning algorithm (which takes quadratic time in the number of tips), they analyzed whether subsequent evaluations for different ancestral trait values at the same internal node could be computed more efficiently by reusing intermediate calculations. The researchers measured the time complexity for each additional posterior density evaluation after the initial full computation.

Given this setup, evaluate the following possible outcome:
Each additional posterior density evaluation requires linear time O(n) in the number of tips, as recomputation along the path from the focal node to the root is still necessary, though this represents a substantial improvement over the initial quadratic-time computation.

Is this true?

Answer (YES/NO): YES